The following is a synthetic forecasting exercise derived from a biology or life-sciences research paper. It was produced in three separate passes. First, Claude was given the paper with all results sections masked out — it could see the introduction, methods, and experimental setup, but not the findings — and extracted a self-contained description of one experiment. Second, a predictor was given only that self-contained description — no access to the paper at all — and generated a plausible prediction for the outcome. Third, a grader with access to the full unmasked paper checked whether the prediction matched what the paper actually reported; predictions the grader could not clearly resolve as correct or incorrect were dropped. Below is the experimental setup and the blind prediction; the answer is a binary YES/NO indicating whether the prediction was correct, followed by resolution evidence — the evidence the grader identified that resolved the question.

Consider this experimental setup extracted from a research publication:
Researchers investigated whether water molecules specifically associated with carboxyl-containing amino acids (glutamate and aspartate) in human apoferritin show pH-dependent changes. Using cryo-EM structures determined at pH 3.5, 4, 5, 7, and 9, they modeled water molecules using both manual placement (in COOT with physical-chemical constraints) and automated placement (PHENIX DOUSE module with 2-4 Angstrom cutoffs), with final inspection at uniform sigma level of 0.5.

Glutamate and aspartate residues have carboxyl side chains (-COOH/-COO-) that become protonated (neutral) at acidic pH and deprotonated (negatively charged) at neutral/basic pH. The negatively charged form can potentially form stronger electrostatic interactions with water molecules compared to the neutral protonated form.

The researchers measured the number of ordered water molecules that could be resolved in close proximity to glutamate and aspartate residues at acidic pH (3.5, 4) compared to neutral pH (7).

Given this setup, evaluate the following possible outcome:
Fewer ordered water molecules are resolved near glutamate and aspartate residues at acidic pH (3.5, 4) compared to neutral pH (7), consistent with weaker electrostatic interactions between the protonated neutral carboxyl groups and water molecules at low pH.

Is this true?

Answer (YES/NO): YES